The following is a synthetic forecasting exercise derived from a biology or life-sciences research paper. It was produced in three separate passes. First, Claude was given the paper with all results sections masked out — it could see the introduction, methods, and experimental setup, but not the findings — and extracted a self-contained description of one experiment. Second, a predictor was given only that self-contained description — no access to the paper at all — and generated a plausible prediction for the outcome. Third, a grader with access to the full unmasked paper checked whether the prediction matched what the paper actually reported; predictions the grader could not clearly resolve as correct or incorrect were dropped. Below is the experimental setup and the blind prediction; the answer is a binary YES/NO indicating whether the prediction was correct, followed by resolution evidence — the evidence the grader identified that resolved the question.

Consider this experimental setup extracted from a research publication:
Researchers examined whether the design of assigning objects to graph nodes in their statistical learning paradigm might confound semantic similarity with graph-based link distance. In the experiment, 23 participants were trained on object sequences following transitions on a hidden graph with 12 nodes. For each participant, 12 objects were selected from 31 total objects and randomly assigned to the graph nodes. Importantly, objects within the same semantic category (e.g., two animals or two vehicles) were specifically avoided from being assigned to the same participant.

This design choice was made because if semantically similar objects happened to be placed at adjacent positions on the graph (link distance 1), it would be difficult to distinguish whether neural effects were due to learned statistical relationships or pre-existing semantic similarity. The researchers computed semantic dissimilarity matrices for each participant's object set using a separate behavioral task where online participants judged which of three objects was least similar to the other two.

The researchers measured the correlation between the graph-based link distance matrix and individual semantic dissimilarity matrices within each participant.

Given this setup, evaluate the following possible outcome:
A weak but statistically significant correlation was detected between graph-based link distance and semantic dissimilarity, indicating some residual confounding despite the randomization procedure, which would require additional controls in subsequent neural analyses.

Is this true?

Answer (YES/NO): NO